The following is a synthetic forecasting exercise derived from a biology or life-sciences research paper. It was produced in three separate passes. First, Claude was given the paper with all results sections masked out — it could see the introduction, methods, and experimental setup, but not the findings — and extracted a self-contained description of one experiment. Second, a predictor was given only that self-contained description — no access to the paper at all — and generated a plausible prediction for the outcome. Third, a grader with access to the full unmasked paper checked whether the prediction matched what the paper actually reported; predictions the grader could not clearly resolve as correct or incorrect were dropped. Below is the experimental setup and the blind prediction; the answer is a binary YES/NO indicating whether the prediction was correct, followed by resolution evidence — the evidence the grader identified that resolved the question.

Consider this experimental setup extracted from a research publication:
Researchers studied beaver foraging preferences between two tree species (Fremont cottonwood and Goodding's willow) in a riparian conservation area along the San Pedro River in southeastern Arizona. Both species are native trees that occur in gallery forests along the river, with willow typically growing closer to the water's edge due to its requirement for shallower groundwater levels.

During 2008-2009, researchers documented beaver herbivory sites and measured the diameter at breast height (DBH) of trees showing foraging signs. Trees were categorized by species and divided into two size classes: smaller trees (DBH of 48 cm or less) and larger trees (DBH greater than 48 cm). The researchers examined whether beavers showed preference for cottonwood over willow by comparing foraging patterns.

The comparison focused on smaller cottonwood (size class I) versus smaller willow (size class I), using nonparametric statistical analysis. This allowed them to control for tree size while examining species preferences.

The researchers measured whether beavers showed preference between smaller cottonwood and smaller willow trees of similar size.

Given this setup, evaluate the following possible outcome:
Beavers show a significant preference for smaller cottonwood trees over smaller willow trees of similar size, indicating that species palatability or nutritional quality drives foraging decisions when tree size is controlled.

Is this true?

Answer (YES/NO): YES